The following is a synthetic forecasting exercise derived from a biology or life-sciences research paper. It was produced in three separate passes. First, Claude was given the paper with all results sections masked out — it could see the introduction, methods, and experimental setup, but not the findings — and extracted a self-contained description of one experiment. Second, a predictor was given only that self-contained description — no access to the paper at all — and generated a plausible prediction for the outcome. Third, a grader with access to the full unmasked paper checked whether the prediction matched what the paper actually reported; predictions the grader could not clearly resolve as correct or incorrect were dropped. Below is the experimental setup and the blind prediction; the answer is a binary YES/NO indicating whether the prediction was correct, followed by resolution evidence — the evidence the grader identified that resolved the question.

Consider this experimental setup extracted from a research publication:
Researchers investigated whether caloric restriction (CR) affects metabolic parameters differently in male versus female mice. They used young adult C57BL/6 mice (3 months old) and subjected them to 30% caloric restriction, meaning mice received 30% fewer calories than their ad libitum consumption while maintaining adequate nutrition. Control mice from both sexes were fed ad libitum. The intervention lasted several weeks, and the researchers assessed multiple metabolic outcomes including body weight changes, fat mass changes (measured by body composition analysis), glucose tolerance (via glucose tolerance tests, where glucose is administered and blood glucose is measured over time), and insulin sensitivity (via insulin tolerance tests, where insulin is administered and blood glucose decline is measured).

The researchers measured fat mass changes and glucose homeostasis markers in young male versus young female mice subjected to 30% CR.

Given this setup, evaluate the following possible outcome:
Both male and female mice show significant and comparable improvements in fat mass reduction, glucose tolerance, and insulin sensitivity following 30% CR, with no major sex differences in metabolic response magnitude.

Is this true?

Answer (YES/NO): NO